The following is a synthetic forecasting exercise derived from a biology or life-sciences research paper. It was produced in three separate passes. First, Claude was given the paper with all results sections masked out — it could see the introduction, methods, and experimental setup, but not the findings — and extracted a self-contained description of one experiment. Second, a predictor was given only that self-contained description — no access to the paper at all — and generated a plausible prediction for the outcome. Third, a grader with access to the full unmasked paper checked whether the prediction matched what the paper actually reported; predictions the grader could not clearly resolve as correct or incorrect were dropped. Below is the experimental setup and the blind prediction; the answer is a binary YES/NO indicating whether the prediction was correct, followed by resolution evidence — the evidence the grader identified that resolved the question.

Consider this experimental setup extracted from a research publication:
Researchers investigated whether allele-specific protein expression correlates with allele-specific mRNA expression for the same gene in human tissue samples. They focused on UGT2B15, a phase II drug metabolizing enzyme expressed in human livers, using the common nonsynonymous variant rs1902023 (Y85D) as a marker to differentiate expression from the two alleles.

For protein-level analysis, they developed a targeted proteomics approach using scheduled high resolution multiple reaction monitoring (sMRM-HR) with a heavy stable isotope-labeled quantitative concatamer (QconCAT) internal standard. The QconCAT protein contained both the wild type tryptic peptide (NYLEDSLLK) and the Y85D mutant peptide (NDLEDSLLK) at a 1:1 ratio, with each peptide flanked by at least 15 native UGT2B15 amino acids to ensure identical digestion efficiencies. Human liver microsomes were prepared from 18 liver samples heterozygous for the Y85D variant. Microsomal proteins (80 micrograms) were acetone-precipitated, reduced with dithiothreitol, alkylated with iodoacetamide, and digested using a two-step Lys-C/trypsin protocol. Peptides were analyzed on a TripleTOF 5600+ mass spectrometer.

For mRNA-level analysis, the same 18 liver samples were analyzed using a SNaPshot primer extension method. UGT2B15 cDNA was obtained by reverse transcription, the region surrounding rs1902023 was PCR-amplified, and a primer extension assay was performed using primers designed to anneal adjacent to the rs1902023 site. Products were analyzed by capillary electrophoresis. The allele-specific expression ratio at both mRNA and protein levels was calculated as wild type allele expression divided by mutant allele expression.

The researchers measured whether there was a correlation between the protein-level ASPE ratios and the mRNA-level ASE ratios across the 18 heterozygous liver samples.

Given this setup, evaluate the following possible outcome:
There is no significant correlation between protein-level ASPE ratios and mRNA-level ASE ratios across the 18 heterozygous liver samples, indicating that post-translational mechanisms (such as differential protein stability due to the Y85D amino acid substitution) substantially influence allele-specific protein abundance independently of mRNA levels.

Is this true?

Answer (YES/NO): NO